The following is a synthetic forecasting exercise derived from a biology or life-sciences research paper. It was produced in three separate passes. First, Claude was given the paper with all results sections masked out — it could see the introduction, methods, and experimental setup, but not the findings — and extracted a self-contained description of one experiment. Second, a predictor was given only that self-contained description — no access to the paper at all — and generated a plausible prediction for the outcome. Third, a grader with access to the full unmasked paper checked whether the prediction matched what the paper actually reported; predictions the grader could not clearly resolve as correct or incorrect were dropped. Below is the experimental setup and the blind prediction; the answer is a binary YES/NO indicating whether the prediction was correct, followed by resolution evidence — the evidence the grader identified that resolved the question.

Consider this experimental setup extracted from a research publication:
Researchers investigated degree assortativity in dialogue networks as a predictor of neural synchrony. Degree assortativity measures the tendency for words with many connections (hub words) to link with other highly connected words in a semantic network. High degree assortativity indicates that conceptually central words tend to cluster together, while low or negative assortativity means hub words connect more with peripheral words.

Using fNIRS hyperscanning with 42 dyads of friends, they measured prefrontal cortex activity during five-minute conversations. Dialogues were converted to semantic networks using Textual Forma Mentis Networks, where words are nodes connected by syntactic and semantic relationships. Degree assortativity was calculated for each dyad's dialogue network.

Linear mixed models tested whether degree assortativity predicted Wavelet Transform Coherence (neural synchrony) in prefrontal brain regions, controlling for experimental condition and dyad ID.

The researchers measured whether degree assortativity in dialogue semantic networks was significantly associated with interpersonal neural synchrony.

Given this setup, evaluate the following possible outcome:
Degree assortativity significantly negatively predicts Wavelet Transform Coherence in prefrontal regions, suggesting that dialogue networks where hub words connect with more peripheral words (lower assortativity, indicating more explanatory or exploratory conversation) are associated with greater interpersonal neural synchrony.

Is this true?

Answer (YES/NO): YES